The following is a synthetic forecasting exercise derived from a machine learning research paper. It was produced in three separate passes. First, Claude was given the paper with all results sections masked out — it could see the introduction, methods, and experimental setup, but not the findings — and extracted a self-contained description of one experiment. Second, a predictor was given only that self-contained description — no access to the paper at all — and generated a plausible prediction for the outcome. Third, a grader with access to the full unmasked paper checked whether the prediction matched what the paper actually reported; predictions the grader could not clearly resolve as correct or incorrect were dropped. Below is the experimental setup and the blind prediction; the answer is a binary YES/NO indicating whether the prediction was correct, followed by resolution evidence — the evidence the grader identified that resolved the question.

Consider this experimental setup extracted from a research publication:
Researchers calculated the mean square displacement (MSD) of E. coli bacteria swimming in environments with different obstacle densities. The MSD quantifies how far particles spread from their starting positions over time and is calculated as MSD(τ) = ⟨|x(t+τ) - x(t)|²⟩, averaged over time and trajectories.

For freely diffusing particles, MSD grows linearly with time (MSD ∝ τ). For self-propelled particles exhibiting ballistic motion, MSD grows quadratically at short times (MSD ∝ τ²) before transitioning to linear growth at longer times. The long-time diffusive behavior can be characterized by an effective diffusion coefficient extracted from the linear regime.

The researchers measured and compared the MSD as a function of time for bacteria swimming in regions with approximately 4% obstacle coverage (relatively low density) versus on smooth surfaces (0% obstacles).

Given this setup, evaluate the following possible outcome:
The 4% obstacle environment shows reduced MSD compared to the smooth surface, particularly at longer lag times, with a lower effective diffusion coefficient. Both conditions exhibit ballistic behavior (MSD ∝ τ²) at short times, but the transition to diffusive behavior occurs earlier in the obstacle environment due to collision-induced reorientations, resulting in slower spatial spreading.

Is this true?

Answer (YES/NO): NO